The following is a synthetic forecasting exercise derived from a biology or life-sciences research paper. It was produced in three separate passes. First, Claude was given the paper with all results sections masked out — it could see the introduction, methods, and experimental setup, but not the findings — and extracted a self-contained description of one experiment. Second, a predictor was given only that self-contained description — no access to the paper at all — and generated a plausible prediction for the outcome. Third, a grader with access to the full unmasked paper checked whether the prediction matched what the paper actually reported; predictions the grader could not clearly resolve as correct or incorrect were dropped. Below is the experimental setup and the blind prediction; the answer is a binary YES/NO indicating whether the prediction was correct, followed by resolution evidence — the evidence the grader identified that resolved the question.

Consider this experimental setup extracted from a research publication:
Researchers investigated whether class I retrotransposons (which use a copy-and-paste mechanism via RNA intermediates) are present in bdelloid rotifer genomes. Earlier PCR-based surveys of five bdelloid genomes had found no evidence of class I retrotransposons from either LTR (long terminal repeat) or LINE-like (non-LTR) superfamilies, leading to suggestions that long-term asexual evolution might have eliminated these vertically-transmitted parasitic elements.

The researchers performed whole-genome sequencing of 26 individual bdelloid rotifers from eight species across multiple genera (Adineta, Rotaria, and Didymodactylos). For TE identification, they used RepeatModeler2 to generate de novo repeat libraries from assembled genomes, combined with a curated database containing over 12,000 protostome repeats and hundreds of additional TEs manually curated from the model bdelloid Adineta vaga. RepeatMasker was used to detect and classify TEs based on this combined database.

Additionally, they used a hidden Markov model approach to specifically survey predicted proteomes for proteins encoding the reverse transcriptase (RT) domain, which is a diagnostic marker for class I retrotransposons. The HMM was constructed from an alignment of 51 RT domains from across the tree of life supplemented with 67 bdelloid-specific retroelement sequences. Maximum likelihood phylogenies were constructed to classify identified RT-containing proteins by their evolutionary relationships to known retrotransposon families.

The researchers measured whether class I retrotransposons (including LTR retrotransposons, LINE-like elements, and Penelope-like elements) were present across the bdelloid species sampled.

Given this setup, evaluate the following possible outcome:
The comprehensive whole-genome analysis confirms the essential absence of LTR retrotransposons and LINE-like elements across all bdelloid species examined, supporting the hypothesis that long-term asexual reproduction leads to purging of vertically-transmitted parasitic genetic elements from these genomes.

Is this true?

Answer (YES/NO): NO